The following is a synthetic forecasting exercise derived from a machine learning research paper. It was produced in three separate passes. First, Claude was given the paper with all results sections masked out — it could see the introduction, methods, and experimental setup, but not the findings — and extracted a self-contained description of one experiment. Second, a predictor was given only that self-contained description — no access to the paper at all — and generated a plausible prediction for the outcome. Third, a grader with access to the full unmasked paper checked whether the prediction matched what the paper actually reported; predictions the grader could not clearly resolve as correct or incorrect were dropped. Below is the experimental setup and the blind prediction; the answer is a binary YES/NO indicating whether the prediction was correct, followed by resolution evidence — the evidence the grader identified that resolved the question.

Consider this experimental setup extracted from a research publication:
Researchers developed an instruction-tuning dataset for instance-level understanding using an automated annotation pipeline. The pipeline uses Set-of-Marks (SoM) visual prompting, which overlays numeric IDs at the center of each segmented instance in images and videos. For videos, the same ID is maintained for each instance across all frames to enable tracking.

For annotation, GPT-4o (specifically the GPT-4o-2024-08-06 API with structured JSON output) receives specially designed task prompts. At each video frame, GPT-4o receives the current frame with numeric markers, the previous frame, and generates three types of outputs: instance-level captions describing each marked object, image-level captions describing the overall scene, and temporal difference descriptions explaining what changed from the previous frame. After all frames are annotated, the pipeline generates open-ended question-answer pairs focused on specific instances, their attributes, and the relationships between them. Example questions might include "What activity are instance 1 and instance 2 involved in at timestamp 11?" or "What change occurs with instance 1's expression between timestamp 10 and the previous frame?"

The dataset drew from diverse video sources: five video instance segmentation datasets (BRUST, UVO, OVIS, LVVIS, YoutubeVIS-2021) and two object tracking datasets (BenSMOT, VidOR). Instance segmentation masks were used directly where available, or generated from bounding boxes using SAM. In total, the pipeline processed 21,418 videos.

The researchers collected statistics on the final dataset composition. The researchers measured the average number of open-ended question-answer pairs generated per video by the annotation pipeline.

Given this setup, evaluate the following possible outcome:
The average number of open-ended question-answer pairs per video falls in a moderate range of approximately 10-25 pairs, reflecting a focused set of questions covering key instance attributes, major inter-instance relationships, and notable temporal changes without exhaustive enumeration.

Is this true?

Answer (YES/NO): YES